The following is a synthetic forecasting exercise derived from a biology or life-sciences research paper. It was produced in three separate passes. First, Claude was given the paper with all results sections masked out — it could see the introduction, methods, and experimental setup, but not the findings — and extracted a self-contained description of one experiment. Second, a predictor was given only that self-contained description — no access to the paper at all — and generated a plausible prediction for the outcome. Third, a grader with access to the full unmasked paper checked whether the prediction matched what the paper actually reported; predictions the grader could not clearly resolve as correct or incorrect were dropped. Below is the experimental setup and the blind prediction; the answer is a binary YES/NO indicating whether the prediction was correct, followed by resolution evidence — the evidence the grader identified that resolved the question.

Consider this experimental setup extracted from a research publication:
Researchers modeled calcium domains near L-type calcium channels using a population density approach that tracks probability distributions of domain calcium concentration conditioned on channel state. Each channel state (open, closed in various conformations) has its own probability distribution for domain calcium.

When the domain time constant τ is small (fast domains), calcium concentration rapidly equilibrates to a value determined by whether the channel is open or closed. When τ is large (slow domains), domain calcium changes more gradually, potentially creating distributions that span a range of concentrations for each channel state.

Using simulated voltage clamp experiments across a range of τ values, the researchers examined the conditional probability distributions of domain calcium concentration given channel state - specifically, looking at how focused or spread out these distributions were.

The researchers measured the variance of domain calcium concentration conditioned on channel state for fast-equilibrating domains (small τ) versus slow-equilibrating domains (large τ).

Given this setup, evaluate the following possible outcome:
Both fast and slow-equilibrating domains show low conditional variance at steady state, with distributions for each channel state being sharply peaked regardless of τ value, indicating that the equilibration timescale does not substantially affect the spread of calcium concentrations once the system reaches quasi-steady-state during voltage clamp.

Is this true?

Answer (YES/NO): NO